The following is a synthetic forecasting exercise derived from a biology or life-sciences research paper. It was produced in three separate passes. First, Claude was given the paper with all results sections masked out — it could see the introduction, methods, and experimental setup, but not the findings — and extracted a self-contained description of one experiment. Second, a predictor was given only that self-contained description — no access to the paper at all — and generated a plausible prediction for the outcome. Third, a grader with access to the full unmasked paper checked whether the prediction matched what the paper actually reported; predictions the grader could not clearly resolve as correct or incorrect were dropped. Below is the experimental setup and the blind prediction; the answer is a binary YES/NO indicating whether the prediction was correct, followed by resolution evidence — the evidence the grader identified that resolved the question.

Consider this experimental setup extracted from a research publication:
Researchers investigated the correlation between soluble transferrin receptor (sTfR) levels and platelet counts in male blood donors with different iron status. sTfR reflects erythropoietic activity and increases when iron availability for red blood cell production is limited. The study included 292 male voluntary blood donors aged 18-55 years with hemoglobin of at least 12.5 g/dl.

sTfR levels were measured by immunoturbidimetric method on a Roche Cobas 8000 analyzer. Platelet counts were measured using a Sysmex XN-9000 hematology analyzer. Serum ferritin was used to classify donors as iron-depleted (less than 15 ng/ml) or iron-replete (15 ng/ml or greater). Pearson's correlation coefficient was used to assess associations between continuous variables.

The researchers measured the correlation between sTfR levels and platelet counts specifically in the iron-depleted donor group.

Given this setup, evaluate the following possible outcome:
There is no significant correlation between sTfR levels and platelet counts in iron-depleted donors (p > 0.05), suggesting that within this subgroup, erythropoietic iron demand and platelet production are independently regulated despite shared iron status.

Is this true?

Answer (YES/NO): YES